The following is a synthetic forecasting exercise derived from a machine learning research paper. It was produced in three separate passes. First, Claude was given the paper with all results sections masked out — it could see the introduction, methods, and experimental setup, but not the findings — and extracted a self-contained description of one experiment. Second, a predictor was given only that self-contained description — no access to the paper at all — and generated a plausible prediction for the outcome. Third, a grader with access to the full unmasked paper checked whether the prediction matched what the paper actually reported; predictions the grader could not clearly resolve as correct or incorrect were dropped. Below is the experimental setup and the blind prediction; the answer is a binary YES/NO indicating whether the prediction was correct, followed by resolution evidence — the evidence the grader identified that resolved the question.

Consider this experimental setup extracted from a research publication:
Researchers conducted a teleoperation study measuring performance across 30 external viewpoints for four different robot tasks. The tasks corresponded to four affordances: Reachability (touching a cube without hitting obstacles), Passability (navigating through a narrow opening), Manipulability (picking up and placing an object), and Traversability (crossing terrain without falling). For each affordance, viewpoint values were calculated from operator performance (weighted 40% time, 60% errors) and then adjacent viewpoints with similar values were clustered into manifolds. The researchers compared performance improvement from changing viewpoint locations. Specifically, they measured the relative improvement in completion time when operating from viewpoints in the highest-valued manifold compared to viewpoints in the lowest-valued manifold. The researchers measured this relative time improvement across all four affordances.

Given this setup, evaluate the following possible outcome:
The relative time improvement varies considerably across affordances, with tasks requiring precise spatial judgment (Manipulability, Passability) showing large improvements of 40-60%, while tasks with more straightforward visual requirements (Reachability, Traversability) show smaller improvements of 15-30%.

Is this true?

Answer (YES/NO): NO